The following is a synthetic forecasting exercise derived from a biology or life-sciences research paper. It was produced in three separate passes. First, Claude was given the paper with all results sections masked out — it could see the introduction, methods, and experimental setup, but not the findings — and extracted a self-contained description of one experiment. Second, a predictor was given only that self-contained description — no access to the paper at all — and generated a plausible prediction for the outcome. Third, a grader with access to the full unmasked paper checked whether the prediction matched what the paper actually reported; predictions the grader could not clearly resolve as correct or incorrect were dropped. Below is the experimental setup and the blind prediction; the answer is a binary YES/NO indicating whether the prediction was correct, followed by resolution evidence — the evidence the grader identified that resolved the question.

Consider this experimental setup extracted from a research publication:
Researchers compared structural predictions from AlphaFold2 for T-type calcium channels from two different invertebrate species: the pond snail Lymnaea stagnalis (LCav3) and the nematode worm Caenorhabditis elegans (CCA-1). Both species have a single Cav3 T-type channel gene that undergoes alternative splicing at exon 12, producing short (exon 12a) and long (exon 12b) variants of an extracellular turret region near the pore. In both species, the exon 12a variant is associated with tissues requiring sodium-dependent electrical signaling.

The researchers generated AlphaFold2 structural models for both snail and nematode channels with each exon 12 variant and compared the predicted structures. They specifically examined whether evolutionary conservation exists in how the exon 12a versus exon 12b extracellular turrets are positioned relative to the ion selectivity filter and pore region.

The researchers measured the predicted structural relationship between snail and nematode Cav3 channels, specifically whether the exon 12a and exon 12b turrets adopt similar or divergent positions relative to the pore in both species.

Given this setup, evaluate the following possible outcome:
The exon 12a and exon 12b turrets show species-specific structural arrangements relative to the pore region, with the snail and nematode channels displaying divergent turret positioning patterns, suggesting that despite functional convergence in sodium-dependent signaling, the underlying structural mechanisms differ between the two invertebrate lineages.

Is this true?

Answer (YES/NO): NO